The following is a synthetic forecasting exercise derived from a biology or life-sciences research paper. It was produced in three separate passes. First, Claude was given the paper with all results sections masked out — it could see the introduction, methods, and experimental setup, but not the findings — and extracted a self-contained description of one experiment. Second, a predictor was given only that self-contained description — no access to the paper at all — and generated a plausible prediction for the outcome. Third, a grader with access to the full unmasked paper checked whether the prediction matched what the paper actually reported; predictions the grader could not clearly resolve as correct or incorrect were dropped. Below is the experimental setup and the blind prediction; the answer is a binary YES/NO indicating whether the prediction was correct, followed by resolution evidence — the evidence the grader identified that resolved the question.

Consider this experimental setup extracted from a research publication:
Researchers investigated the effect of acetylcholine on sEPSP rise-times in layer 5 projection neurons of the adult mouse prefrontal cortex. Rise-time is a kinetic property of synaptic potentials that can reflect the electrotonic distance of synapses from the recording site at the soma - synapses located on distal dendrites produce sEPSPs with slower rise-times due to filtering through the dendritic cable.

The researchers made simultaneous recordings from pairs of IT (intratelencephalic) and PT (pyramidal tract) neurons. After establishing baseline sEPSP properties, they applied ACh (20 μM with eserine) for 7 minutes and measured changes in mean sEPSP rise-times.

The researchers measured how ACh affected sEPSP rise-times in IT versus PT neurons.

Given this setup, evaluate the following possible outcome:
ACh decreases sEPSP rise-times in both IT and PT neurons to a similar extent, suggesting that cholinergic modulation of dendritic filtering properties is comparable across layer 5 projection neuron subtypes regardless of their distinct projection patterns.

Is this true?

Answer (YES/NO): NO